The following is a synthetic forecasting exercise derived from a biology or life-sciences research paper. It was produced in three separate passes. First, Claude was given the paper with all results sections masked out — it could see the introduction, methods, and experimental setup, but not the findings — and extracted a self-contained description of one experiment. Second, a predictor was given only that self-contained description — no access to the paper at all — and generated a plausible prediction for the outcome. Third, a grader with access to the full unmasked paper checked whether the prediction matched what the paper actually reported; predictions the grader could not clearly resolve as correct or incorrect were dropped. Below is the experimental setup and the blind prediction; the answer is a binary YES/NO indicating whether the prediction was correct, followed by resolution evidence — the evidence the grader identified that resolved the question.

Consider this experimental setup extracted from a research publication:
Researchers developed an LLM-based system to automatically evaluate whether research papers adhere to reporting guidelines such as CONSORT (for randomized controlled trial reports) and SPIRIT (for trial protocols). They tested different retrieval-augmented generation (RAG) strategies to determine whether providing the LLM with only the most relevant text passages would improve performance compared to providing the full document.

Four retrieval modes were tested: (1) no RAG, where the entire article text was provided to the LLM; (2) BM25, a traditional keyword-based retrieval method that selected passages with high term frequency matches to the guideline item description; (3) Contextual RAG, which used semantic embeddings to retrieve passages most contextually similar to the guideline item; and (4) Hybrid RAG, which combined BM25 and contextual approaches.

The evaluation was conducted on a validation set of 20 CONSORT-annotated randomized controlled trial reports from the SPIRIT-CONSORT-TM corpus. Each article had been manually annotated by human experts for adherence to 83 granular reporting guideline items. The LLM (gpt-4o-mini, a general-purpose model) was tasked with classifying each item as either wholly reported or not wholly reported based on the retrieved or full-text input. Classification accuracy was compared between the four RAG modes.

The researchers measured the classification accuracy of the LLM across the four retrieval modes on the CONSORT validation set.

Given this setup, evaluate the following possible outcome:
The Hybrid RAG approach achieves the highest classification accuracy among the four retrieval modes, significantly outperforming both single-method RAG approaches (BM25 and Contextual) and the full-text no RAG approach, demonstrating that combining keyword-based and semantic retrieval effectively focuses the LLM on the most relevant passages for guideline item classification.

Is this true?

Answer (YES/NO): NO